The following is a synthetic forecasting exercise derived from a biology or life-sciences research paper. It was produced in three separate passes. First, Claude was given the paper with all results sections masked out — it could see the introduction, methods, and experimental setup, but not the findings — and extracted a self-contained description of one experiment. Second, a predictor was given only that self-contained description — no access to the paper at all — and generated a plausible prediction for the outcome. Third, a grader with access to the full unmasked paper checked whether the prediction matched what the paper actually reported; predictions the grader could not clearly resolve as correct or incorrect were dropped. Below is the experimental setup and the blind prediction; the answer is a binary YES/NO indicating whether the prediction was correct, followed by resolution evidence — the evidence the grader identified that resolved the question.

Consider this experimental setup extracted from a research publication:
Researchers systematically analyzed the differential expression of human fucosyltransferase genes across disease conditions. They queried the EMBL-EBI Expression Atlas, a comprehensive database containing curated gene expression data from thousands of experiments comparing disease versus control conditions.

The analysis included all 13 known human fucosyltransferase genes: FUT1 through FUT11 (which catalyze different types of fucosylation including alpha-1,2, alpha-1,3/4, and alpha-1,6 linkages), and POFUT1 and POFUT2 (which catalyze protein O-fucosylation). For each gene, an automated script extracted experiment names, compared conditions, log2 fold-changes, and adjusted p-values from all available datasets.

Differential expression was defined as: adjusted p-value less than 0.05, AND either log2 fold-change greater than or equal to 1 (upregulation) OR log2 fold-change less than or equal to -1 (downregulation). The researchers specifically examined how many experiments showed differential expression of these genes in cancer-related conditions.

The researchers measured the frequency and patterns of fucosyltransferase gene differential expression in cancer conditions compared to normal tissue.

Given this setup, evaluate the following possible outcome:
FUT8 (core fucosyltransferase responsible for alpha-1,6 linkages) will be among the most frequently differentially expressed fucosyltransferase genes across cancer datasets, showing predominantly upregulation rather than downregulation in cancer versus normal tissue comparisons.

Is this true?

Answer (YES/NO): YES